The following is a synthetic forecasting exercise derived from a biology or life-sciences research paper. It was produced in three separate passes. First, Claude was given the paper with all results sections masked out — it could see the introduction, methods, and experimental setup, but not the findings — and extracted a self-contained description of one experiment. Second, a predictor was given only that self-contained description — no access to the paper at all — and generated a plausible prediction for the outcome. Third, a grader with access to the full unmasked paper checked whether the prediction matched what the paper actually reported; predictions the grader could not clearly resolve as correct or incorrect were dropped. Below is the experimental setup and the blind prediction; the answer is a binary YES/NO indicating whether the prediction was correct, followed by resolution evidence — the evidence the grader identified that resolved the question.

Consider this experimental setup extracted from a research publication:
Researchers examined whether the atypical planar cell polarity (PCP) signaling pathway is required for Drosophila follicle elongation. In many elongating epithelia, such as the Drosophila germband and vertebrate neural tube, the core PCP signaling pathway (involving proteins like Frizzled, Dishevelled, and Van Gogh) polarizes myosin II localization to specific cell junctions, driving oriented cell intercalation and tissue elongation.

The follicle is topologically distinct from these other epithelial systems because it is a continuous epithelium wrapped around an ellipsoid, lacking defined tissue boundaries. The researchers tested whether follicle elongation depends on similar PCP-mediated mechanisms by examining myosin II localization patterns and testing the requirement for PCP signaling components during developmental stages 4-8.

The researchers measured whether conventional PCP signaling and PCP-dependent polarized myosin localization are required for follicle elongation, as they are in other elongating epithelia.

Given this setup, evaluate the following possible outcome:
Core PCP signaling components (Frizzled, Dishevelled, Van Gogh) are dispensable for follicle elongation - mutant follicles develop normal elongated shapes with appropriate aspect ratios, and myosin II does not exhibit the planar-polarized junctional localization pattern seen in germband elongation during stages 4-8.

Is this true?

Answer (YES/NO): YES